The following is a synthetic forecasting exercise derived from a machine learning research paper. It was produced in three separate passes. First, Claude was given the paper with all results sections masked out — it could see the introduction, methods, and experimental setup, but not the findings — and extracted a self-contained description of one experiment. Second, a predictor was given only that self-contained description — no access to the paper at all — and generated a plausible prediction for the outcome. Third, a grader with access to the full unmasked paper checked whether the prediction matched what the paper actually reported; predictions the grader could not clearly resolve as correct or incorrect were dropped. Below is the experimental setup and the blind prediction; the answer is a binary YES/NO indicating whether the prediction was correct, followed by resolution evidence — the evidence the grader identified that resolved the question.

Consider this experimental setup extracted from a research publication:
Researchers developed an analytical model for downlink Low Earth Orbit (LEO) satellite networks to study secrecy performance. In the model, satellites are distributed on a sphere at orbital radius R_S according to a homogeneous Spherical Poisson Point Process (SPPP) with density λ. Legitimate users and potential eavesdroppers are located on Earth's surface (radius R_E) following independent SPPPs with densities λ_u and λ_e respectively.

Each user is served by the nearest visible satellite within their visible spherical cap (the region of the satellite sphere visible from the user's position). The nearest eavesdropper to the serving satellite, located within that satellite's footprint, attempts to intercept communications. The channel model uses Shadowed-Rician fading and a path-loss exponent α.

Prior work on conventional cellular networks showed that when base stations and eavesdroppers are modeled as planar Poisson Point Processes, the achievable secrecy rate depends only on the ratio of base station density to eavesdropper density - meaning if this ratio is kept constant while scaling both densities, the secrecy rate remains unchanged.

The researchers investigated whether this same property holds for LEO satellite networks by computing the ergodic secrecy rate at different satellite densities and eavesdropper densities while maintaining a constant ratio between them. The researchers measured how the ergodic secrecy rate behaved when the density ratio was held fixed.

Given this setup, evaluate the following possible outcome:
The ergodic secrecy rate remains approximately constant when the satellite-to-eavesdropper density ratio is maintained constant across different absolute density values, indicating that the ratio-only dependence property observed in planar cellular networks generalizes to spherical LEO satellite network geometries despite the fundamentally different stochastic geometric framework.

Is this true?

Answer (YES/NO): NO